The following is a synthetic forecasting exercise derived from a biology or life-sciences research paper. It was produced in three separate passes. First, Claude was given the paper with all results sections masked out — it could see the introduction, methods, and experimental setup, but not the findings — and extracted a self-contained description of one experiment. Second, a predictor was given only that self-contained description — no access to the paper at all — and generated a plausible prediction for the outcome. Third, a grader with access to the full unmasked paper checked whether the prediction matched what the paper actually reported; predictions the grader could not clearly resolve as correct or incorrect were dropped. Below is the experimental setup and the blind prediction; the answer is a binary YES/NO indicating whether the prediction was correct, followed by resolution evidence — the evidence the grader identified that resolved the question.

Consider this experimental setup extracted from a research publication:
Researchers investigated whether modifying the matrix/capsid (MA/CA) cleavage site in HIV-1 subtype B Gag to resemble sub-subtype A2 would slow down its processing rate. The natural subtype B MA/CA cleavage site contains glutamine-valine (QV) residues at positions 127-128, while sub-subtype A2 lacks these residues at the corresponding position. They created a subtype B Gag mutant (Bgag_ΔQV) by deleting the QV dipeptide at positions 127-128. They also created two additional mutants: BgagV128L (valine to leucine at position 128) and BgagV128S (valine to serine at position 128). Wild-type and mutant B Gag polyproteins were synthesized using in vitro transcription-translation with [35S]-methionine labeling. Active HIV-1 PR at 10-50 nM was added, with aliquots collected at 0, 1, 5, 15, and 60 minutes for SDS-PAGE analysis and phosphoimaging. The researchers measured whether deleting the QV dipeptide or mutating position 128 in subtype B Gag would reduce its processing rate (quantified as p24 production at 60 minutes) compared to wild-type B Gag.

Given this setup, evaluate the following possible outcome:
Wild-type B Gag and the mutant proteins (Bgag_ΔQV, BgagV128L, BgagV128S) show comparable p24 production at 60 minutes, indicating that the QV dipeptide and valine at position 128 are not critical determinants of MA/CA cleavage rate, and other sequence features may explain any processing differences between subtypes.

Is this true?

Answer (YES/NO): NO